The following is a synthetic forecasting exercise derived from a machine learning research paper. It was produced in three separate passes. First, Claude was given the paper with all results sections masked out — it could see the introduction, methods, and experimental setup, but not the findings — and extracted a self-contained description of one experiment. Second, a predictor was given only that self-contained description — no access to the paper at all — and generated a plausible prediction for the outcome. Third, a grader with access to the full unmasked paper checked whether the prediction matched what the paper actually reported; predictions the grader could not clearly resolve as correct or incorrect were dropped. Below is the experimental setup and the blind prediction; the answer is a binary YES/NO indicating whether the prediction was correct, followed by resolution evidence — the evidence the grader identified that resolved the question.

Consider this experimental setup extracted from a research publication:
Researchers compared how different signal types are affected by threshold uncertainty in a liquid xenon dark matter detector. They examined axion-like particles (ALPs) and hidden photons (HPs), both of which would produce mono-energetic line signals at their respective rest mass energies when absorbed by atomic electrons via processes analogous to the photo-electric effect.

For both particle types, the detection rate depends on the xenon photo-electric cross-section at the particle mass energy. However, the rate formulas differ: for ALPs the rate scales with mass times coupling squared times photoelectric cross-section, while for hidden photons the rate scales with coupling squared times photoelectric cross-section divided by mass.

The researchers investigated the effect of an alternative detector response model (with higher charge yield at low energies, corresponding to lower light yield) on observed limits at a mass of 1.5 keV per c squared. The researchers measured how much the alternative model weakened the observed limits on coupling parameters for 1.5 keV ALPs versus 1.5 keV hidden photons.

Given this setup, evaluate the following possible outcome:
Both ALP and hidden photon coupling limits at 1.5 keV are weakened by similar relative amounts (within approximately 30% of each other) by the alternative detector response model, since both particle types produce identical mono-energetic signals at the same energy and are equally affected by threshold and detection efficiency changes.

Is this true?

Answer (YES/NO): NO